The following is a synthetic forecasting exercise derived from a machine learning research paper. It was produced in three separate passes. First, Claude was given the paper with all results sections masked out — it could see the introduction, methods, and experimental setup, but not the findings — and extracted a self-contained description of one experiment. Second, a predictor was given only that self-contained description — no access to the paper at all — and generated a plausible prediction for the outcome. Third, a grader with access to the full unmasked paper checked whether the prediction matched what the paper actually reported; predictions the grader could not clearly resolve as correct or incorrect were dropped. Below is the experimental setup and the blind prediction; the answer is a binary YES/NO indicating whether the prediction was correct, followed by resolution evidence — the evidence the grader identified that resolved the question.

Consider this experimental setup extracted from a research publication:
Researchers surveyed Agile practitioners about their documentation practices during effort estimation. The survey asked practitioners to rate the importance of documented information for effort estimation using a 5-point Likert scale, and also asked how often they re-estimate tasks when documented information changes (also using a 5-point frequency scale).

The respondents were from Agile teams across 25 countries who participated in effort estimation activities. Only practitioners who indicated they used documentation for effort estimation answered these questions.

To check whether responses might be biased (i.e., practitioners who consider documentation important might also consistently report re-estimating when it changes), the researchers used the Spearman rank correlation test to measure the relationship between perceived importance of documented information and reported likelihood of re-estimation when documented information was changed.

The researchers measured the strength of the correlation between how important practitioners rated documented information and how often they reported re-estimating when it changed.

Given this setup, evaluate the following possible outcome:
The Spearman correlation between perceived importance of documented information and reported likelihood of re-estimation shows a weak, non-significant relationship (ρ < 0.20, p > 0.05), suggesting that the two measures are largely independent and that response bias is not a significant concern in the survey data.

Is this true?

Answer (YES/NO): NO